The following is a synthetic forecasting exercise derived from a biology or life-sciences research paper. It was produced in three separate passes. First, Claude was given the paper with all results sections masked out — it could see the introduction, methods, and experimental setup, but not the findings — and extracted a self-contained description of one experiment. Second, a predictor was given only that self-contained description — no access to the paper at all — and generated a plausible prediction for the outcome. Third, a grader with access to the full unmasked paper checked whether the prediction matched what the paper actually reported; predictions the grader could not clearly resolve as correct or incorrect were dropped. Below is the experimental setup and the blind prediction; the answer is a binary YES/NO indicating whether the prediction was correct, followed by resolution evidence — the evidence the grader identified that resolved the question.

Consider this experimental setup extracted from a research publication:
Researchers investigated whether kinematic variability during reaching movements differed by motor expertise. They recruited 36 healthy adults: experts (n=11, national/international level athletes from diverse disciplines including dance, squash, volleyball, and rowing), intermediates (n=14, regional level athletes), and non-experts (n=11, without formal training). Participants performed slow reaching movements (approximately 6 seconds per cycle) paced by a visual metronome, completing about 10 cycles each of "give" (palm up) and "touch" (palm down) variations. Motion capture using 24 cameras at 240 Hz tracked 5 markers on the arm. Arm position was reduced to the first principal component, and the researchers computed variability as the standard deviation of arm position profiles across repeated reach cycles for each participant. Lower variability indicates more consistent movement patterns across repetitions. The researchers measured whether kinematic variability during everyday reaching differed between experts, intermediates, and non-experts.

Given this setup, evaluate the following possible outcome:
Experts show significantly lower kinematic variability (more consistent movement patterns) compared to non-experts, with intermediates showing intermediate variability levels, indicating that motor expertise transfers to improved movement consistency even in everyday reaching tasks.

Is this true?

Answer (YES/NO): NO